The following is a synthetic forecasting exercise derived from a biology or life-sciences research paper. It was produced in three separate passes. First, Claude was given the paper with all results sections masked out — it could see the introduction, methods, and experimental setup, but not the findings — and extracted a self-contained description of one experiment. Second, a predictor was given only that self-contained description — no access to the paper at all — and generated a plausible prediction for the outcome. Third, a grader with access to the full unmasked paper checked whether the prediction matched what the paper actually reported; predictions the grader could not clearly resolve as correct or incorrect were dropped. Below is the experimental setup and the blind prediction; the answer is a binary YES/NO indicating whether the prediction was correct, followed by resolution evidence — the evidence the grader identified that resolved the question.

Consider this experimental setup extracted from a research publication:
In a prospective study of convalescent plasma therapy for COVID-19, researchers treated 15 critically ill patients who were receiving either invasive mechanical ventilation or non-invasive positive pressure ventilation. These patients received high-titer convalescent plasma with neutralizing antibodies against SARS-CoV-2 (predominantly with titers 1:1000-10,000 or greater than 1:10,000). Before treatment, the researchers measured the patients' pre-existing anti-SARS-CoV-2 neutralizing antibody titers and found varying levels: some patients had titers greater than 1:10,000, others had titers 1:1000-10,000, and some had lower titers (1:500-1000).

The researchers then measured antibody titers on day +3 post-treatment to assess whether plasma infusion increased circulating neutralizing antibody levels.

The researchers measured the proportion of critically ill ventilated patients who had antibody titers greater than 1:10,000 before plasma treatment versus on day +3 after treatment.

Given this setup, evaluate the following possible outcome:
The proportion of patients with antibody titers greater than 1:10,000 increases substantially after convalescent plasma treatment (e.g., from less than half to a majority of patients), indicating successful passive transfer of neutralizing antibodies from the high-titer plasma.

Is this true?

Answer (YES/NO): YES